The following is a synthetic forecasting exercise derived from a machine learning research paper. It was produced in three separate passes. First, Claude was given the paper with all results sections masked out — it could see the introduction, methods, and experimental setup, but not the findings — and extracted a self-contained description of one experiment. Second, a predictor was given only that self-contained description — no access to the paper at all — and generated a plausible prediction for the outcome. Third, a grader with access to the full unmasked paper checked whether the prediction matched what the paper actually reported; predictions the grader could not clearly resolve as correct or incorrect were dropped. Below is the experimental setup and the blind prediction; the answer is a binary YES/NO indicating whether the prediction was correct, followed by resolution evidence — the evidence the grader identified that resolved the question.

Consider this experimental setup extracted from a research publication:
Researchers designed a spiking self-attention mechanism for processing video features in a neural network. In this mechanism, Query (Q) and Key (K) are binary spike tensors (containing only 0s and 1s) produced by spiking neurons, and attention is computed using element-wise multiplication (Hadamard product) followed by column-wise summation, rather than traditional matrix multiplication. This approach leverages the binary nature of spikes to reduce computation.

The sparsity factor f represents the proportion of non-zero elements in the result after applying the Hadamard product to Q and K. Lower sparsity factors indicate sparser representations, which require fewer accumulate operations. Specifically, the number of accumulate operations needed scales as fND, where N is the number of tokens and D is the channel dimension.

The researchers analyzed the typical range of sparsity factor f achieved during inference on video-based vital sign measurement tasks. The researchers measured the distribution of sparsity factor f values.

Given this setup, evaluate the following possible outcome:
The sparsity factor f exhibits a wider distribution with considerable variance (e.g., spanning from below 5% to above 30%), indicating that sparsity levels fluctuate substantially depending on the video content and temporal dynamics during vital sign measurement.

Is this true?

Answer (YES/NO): NO